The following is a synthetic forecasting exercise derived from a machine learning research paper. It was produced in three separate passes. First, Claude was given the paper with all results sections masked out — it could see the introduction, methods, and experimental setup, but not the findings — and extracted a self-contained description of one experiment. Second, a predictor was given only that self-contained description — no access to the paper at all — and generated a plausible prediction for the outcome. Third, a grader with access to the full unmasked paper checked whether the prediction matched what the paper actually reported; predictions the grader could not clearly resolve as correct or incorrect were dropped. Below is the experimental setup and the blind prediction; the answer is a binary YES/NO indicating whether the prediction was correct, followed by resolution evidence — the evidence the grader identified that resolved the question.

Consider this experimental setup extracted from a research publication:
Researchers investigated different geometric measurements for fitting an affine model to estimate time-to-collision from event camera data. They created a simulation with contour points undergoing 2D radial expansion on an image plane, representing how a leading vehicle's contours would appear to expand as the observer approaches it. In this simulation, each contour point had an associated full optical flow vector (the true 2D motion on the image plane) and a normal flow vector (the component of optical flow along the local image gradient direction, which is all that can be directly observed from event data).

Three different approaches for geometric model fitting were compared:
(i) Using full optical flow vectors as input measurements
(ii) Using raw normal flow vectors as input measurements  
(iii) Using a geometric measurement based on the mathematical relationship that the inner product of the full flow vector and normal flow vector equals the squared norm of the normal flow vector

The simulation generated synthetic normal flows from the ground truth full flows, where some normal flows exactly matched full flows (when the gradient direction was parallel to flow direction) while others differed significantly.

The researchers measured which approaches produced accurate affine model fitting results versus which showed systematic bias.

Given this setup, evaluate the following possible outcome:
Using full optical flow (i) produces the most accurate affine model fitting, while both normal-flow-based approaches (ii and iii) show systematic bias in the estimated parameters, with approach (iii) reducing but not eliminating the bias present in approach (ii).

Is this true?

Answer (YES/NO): NO